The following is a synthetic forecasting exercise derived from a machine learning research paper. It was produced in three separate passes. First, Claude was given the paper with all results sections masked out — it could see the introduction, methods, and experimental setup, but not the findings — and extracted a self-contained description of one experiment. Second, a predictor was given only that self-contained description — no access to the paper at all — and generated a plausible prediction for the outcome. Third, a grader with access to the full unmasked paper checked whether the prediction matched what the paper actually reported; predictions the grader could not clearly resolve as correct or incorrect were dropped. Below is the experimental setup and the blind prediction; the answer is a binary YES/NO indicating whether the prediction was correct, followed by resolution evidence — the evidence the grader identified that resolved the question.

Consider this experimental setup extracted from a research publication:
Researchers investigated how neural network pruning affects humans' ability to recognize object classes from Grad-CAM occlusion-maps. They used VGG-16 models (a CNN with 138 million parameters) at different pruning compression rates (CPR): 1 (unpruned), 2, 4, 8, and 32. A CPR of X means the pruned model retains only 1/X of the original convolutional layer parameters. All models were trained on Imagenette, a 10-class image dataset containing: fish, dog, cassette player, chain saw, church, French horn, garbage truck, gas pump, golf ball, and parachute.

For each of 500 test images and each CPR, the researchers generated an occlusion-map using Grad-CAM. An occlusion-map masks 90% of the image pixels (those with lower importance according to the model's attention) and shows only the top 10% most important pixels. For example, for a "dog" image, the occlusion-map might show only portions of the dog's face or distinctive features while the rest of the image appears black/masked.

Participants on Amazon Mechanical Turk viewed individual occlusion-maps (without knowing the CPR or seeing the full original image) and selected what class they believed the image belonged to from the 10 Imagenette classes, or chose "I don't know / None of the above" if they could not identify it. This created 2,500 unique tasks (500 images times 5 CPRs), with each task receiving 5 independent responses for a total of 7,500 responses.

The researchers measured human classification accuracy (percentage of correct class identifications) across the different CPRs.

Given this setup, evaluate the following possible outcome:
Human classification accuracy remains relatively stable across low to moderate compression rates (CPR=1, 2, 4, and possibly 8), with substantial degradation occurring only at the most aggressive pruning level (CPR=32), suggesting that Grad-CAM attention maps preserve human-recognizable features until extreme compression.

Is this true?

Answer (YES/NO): NO